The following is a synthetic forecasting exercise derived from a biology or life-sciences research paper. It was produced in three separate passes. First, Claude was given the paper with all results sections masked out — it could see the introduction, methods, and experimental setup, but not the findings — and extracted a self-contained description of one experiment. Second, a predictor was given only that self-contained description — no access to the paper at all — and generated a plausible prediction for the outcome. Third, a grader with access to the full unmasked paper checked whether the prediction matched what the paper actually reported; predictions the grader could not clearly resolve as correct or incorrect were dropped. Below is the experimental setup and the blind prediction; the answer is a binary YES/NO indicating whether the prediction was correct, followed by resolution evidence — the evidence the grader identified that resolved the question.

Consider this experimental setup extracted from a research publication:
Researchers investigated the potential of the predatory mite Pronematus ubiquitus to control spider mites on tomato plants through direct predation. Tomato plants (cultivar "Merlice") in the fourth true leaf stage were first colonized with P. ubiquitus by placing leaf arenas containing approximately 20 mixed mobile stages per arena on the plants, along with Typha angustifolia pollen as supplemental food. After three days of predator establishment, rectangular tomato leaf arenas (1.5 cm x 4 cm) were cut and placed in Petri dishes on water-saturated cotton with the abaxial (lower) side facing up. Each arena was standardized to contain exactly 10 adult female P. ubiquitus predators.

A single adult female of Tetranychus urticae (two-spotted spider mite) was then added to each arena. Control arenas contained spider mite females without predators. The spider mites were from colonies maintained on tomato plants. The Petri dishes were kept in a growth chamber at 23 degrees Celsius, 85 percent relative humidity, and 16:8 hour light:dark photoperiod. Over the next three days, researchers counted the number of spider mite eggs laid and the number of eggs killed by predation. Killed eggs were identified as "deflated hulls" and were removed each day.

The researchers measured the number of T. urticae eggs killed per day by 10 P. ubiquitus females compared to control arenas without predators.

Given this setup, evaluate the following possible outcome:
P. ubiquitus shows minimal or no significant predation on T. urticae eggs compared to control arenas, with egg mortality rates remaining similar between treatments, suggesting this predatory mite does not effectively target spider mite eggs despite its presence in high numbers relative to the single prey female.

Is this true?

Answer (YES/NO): YES